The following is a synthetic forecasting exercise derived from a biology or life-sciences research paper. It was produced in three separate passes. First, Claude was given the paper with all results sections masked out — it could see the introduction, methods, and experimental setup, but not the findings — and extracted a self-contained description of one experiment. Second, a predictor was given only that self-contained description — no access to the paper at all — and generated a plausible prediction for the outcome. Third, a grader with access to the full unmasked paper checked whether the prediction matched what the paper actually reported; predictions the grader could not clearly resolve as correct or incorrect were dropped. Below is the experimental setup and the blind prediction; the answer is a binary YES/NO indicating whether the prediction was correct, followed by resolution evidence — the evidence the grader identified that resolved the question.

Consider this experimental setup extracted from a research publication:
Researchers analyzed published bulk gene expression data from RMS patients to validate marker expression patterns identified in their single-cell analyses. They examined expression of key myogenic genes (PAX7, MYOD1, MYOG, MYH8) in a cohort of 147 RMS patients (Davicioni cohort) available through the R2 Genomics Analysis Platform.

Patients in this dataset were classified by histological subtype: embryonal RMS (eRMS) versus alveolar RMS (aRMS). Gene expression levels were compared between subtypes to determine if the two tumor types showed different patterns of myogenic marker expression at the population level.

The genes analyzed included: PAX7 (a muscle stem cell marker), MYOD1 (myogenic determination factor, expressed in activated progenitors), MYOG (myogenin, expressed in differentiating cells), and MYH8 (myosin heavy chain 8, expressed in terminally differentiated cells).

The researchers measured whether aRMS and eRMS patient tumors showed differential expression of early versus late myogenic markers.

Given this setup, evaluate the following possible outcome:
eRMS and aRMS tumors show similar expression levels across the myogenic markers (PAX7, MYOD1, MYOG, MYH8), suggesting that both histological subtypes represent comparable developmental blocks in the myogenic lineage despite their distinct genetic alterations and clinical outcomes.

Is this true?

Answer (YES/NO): NO